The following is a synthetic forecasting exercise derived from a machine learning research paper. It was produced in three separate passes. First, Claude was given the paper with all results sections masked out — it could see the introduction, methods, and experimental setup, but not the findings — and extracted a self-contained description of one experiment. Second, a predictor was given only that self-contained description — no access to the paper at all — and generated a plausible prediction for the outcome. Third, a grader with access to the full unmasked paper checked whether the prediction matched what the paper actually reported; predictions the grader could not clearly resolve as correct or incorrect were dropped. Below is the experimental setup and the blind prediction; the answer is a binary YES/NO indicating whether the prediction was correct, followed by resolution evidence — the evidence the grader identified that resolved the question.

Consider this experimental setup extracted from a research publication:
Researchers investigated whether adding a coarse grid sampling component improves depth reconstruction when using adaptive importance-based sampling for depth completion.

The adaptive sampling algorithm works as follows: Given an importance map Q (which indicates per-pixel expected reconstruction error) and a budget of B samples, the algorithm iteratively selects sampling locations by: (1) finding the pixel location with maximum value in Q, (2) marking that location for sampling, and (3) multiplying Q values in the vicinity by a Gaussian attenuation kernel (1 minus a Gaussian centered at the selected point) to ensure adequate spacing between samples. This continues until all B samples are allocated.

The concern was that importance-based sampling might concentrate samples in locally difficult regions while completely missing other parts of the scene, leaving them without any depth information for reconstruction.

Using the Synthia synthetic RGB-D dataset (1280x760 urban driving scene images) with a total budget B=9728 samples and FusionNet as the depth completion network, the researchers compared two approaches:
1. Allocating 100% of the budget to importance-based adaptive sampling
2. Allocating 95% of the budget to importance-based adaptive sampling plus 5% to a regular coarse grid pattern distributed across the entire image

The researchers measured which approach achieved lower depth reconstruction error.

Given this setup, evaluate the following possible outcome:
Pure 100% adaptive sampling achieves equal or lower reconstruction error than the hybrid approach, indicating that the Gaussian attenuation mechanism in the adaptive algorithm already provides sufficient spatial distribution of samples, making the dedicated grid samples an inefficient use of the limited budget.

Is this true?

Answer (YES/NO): NO